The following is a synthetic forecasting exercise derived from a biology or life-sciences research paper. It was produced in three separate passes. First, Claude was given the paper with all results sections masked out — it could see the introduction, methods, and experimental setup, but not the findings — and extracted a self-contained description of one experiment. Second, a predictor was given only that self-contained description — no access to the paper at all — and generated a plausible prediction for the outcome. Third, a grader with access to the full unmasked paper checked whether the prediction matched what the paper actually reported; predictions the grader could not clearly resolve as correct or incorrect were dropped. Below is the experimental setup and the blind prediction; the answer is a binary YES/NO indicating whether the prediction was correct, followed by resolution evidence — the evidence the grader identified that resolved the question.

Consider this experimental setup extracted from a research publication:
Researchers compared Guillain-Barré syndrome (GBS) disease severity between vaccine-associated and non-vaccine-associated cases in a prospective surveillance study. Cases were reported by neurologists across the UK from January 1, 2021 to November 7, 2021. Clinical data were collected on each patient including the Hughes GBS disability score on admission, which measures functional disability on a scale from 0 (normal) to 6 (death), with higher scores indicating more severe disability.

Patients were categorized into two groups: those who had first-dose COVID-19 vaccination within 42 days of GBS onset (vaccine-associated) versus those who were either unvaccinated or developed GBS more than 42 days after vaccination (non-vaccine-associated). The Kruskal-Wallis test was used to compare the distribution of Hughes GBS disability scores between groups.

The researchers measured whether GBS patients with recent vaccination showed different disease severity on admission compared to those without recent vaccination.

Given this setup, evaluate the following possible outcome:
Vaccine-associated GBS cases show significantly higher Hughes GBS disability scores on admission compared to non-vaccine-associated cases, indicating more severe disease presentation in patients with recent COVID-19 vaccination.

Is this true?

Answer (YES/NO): NO